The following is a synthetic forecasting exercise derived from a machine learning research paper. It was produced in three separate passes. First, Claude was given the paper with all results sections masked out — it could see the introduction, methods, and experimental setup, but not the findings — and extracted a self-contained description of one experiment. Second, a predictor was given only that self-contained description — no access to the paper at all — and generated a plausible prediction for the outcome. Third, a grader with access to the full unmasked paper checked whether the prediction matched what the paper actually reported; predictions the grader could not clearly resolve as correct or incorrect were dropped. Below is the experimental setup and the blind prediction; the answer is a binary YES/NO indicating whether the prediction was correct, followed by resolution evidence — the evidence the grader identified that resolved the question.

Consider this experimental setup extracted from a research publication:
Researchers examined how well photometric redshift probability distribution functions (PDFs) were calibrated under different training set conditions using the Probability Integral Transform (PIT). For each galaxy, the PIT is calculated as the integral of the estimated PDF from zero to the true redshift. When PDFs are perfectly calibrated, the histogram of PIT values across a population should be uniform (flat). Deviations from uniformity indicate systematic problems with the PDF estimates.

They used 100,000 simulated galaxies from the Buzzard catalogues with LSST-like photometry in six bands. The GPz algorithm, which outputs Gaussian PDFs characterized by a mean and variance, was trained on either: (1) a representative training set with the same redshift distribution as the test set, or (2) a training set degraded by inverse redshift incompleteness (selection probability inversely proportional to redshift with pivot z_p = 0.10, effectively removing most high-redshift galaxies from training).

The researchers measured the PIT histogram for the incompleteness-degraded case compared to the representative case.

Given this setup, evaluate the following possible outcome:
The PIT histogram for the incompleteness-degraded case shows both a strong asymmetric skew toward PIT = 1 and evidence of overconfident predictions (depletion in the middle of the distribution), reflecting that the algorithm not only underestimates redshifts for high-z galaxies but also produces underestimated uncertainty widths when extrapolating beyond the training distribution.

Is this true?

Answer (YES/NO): NO